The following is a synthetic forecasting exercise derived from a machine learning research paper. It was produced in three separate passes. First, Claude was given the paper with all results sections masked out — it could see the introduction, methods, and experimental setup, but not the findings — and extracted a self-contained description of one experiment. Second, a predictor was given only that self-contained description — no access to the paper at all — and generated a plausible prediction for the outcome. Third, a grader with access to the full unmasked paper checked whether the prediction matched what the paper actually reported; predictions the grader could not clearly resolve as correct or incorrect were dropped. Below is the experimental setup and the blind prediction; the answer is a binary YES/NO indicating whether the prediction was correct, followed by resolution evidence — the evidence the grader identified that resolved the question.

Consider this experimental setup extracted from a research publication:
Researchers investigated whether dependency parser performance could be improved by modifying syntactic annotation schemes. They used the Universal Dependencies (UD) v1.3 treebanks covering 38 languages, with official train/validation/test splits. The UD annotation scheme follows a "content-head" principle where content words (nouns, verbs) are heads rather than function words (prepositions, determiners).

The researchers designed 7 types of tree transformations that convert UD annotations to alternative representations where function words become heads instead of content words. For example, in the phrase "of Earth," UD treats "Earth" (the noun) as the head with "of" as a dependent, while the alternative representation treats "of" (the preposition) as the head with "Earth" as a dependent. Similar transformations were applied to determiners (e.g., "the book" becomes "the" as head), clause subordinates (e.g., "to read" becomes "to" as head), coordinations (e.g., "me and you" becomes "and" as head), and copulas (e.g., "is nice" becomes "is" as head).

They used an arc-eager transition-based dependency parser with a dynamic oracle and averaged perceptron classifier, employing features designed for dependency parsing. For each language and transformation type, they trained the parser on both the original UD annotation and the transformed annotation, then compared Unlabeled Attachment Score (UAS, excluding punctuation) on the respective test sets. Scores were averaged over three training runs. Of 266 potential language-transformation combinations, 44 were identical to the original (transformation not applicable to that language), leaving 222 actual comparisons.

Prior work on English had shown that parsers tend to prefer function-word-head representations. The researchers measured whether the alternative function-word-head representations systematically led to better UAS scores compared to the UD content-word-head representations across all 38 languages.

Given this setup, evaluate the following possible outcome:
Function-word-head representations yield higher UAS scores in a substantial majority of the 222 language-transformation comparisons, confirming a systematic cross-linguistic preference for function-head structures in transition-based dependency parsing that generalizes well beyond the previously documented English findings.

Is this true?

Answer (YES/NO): NO